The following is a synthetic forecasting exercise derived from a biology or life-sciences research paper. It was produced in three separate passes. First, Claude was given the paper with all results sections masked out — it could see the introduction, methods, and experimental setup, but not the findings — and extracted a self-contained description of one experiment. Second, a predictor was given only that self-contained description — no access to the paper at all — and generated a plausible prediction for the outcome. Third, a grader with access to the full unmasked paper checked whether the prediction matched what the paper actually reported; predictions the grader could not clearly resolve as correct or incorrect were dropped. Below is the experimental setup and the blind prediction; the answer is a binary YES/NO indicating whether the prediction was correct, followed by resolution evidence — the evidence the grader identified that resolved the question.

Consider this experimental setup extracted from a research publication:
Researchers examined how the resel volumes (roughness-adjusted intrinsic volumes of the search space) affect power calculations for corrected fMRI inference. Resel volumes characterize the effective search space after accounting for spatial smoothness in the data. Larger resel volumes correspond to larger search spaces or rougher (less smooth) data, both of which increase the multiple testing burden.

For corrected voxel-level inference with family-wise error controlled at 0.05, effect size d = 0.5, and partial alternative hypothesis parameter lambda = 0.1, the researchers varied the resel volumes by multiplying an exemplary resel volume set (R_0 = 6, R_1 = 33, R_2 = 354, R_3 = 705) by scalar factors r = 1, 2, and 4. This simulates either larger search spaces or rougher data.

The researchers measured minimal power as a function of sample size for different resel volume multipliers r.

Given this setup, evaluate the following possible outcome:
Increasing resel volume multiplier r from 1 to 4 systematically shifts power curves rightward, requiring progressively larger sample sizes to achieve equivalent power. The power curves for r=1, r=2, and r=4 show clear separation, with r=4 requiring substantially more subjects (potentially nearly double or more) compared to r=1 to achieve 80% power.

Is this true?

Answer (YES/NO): NO